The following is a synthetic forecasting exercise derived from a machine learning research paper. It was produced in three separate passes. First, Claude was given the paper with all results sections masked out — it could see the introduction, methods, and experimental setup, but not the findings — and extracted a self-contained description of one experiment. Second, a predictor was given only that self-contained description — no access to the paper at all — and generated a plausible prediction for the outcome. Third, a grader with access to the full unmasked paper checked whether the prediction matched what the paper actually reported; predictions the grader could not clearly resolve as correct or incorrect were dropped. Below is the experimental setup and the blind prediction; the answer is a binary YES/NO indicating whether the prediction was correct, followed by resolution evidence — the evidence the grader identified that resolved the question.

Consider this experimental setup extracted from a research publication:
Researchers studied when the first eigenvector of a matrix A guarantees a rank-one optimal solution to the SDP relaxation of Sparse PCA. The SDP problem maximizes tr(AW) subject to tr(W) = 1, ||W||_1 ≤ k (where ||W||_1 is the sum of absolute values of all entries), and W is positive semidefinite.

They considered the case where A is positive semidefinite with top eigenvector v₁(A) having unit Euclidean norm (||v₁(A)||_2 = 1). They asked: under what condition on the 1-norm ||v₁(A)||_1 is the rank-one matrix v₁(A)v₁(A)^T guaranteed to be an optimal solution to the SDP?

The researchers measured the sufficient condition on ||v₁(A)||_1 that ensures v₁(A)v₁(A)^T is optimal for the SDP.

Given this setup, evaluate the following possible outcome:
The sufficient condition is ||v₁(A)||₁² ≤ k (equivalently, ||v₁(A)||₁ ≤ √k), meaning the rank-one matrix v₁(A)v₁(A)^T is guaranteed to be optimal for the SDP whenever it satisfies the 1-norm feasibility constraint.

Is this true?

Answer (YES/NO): YES